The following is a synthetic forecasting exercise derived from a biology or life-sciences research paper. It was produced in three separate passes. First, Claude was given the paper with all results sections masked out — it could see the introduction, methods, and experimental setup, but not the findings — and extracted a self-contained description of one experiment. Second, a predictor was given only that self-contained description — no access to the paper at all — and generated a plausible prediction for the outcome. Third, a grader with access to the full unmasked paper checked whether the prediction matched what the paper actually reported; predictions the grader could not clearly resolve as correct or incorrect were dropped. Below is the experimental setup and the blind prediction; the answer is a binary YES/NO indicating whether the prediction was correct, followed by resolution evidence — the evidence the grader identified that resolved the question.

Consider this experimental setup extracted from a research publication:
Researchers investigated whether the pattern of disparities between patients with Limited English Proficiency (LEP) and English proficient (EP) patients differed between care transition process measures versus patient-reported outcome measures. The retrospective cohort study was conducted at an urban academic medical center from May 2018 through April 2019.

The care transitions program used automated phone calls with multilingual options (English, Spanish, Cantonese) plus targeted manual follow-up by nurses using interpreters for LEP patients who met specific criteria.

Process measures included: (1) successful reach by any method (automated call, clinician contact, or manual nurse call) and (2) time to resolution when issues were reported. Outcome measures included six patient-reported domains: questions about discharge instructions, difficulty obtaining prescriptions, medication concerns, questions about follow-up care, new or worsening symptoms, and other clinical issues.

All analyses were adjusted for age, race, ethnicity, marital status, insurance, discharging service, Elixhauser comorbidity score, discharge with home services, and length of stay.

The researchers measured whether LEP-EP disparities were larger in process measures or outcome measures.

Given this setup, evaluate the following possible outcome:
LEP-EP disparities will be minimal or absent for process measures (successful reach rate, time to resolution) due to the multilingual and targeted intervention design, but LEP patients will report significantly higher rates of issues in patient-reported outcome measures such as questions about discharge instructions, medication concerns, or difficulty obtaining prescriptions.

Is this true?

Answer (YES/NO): YES